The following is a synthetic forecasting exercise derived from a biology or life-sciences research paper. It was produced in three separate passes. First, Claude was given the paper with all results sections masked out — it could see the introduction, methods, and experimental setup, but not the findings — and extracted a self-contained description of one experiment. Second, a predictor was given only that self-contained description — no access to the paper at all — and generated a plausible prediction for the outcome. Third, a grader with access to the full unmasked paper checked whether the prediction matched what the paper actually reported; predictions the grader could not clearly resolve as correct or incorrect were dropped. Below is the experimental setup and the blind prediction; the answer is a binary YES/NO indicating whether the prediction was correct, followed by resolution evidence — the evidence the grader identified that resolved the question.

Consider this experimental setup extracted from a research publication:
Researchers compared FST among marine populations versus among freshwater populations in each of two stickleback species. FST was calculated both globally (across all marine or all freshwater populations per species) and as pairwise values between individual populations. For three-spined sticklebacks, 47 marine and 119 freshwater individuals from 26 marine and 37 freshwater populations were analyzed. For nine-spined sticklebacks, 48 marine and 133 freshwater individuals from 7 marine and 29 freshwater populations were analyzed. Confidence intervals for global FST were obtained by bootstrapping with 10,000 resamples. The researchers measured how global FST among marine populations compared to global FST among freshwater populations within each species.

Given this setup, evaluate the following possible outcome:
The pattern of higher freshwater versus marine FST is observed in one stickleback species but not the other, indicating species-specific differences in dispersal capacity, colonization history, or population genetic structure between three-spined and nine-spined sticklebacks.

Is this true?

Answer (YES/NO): NO